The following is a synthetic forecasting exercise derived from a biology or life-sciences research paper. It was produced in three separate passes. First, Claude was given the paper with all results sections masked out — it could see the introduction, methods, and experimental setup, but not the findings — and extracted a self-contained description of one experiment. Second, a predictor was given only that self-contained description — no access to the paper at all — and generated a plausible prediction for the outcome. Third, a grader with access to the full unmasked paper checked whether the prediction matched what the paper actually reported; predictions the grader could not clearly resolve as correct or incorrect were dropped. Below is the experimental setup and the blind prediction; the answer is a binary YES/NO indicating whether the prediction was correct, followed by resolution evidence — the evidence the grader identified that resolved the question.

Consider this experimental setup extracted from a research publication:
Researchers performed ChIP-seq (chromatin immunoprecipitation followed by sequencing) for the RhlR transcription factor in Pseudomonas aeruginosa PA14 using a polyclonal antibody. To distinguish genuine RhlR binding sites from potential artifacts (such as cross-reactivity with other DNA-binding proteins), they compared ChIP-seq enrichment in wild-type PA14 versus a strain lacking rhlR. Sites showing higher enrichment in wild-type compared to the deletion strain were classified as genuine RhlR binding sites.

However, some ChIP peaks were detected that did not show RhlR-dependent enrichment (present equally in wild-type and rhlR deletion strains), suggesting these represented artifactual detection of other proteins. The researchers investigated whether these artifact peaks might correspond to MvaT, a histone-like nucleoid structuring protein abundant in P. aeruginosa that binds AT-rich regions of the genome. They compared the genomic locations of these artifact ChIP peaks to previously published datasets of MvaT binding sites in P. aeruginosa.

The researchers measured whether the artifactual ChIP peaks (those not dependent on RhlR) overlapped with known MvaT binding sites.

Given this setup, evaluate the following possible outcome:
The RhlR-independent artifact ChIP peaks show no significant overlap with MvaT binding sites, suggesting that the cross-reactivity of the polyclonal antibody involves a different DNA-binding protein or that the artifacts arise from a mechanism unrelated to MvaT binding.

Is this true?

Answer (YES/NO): NO